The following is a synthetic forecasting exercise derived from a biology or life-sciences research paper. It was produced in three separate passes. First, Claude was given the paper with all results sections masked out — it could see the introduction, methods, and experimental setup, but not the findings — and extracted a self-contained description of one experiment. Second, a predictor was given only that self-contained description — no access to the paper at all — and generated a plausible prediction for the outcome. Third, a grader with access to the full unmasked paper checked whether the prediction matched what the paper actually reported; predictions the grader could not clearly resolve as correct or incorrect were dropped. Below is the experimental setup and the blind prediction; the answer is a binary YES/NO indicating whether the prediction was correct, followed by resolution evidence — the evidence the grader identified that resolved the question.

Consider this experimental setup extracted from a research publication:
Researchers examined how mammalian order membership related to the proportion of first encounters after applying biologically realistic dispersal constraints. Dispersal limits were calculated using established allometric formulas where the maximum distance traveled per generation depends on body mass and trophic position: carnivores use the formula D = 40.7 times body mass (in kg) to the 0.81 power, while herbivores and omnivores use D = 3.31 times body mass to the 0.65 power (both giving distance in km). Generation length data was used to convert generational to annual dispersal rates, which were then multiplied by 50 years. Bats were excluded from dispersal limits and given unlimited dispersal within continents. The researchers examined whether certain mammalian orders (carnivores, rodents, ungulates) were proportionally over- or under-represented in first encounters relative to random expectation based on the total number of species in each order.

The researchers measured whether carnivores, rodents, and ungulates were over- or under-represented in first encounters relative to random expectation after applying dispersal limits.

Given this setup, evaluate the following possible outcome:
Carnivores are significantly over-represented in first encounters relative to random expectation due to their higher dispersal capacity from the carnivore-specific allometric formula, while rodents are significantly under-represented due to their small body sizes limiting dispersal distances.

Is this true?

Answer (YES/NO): NO